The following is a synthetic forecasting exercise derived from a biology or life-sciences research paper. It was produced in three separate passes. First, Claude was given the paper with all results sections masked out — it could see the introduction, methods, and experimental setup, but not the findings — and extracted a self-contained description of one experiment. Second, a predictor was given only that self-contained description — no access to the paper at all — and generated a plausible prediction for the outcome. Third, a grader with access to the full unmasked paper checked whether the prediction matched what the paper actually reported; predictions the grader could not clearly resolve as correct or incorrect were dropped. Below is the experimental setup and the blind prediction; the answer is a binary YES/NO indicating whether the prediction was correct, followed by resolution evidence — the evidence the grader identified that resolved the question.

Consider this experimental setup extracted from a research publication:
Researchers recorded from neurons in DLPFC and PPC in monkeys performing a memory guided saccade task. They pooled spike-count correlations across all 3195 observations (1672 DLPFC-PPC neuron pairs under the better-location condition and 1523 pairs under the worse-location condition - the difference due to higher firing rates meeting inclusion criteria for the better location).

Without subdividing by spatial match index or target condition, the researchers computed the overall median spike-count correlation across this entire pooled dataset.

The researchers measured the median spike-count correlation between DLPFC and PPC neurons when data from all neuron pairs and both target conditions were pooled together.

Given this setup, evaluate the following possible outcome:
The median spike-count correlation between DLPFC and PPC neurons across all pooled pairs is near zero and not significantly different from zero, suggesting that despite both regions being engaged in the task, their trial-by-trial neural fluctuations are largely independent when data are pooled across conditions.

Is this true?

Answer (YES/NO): YES